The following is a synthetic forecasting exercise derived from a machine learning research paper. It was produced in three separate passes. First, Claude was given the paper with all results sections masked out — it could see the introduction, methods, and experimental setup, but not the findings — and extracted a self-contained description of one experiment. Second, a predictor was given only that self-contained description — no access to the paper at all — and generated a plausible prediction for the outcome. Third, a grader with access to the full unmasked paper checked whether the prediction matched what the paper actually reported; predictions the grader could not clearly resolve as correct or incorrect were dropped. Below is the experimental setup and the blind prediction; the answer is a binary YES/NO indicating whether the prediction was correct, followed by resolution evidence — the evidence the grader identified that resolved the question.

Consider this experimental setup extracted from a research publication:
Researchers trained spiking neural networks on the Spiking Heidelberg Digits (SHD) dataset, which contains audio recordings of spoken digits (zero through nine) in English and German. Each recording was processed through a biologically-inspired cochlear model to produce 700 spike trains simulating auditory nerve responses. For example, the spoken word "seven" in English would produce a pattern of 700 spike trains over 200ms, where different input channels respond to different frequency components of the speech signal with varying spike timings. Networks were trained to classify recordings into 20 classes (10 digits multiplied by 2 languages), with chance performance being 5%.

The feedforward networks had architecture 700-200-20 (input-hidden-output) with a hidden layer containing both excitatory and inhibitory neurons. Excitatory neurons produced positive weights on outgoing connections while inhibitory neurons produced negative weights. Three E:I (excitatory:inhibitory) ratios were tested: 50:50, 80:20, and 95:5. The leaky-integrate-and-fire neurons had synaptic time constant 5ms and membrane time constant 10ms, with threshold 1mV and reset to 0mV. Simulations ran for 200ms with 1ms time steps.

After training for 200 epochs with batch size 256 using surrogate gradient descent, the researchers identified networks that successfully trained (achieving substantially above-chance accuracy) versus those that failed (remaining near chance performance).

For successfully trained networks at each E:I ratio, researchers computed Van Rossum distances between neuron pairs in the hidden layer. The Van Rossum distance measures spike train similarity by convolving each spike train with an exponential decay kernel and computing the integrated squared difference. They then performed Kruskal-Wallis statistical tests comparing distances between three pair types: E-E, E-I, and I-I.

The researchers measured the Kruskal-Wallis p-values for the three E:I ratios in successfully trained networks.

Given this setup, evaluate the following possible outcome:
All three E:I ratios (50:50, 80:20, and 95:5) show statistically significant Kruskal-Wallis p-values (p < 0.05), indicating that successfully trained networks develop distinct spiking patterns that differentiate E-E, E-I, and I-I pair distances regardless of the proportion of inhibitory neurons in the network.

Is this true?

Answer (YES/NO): YES